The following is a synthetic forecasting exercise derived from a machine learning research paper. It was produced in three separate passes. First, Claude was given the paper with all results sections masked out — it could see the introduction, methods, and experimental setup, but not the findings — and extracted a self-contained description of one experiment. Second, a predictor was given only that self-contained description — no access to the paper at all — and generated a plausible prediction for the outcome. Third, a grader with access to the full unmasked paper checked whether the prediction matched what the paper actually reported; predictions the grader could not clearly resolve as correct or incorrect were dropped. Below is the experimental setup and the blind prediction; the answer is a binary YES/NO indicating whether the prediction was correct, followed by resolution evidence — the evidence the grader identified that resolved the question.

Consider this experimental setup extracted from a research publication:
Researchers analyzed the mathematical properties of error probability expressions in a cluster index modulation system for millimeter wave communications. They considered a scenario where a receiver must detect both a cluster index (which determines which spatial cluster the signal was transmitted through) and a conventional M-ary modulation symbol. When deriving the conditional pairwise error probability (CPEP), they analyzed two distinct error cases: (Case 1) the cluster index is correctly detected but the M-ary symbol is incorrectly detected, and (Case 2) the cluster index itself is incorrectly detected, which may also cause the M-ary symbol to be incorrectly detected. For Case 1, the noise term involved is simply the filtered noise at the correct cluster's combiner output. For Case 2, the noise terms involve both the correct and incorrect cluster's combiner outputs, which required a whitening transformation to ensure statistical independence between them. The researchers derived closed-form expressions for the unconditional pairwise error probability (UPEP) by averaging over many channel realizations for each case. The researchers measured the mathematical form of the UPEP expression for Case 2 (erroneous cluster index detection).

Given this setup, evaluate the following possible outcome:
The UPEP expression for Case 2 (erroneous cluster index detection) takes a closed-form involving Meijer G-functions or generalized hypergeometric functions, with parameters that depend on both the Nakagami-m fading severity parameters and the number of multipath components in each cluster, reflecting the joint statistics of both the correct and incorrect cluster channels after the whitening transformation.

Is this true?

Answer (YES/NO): NO